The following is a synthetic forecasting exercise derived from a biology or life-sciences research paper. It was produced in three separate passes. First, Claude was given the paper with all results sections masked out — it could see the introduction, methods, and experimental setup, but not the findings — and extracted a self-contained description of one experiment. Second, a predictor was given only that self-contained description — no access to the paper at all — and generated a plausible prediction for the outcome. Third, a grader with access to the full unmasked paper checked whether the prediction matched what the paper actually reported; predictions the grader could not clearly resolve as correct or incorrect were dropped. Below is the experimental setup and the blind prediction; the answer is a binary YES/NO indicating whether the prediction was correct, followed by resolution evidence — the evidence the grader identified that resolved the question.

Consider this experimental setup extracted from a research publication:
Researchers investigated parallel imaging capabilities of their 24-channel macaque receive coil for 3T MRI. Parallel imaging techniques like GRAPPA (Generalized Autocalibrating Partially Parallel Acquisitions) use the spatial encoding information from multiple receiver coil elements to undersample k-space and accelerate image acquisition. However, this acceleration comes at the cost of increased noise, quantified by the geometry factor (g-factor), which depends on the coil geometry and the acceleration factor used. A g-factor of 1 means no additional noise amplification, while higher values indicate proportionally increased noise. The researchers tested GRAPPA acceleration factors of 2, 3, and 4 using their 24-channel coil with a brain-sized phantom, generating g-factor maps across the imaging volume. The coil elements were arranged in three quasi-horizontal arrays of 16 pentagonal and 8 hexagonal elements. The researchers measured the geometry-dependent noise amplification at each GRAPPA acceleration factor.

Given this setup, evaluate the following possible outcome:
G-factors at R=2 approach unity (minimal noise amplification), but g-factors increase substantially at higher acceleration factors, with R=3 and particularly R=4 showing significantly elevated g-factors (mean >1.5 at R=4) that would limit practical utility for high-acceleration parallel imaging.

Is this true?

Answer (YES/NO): YES